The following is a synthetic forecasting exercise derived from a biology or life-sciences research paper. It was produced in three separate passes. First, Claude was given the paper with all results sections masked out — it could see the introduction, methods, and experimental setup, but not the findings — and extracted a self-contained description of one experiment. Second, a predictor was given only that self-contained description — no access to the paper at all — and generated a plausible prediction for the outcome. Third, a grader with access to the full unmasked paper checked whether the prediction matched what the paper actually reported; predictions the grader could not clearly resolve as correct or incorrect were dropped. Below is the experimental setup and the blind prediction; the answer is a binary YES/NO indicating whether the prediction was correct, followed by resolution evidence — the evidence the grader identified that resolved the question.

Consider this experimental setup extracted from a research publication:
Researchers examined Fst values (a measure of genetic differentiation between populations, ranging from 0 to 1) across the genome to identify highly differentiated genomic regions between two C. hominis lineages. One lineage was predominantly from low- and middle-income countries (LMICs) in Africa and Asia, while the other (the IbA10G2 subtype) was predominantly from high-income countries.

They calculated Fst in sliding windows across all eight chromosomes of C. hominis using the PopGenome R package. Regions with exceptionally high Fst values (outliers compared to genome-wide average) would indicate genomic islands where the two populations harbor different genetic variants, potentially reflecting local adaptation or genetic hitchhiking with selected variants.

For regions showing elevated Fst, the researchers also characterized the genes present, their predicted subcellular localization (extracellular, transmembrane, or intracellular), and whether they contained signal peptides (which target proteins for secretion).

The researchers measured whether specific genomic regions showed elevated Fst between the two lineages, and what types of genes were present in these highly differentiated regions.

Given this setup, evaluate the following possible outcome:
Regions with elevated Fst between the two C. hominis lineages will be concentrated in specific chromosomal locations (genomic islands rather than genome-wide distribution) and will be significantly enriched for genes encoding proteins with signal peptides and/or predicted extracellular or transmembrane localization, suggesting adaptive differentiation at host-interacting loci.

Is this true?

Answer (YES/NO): YES